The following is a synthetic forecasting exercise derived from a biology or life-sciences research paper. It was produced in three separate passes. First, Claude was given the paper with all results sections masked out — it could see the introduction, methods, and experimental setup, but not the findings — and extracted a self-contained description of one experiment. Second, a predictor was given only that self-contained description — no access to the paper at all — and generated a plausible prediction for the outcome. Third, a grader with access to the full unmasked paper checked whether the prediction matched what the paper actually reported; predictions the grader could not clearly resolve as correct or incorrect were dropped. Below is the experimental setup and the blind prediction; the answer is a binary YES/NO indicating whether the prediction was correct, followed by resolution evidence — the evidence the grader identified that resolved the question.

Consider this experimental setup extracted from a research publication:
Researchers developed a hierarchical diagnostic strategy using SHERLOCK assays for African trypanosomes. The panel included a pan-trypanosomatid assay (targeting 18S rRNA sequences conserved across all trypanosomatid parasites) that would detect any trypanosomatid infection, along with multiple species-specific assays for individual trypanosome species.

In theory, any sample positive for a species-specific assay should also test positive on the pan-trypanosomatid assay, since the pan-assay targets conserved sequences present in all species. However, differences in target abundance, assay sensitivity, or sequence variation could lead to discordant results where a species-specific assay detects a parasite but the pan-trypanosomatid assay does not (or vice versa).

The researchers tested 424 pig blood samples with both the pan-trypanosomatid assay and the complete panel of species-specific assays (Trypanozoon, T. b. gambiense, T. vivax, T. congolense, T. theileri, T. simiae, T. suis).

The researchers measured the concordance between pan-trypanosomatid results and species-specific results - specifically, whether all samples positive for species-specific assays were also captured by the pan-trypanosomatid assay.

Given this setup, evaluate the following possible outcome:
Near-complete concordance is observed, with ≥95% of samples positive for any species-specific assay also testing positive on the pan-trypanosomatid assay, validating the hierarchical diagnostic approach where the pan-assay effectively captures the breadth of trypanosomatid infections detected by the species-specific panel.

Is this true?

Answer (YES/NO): NO